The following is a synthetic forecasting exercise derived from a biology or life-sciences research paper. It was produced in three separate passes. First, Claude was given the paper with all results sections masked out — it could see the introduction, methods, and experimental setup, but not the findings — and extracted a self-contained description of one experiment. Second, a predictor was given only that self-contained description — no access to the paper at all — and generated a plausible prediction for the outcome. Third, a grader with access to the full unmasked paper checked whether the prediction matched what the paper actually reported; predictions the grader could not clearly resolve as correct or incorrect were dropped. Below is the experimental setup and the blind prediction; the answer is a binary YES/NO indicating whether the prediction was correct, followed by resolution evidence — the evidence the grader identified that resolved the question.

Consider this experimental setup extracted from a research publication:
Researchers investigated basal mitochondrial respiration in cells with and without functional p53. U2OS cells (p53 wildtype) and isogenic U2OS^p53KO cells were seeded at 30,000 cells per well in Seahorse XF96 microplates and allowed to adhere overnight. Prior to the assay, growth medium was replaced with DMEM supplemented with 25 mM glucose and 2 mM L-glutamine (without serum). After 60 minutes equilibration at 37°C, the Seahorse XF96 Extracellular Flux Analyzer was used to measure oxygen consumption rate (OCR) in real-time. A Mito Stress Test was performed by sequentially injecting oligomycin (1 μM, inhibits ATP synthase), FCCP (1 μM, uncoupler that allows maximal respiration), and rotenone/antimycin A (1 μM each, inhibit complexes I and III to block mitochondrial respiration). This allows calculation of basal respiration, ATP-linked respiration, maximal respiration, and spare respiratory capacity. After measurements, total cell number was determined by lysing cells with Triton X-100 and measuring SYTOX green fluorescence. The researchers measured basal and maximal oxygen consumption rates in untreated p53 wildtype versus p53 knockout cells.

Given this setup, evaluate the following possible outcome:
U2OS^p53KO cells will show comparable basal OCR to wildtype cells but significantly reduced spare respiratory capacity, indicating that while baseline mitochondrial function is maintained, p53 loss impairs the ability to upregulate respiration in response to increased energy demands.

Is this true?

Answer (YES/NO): NO